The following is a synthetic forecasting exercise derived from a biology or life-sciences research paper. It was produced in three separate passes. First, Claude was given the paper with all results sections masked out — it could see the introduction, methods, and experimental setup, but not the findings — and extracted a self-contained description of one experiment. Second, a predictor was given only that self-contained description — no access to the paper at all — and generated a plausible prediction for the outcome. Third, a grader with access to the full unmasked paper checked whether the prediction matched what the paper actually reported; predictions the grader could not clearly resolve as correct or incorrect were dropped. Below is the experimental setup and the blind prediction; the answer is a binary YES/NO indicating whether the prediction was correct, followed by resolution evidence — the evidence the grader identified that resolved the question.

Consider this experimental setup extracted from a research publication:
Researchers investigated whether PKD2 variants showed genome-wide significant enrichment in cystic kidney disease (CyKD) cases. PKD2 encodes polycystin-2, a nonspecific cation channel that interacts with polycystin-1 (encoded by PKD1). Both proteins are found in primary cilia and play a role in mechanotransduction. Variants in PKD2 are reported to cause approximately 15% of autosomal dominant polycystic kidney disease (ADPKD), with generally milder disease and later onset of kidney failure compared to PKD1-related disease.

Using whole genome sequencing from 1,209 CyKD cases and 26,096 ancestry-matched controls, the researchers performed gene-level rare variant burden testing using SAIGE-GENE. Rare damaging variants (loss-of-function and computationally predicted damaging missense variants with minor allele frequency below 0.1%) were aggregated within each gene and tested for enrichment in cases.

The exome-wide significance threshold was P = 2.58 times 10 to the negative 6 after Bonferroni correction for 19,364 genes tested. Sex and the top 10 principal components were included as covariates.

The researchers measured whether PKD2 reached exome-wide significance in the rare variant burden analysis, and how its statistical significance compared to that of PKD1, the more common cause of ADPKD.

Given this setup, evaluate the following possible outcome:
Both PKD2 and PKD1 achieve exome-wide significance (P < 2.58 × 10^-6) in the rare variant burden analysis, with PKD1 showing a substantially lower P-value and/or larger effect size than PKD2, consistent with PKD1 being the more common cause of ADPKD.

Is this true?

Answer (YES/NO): YES